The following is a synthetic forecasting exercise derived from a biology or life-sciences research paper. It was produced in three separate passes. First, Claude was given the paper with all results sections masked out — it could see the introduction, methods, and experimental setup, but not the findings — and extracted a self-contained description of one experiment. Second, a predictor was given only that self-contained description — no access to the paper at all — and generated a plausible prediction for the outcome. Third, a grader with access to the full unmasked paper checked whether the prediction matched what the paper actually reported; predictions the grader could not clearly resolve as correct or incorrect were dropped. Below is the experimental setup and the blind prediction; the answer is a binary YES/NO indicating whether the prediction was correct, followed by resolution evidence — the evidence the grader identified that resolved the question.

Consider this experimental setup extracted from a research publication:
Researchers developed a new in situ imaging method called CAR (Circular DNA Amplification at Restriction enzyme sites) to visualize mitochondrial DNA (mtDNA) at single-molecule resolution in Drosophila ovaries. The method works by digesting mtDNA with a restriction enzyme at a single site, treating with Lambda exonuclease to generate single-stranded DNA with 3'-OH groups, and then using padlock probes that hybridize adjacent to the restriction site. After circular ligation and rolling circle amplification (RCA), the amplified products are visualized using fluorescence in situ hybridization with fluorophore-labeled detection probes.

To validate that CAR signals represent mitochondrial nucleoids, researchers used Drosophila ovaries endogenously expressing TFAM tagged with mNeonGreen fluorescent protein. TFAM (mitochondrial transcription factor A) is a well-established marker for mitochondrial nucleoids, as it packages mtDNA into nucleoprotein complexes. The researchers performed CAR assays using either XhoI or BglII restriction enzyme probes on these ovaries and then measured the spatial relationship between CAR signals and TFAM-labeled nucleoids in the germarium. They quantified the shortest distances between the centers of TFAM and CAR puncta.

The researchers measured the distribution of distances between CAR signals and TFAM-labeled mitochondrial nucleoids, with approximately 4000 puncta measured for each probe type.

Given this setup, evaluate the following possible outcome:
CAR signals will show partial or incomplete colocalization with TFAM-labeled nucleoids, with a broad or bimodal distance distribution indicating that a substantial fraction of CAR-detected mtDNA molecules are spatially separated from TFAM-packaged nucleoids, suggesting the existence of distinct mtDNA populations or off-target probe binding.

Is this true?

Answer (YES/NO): NO